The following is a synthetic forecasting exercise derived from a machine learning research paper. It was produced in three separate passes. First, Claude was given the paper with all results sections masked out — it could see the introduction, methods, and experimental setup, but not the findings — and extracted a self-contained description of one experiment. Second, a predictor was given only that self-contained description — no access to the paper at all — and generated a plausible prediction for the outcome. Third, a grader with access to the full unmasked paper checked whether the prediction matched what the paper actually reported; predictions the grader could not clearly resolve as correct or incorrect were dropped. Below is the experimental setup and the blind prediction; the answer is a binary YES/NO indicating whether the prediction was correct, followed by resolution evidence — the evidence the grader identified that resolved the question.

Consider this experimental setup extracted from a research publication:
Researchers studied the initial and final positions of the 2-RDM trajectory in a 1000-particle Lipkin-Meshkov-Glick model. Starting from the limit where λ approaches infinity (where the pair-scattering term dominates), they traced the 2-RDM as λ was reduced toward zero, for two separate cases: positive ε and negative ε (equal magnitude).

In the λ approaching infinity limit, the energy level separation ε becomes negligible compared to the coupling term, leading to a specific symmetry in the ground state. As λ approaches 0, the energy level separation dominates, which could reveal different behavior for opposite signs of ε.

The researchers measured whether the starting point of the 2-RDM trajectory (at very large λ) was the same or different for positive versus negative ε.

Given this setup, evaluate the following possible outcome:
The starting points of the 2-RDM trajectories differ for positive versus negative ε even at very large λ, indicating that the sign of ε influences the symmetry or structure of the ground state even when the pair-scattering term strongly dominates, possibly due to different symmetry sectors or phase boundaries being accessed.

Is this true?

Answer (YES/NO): NO